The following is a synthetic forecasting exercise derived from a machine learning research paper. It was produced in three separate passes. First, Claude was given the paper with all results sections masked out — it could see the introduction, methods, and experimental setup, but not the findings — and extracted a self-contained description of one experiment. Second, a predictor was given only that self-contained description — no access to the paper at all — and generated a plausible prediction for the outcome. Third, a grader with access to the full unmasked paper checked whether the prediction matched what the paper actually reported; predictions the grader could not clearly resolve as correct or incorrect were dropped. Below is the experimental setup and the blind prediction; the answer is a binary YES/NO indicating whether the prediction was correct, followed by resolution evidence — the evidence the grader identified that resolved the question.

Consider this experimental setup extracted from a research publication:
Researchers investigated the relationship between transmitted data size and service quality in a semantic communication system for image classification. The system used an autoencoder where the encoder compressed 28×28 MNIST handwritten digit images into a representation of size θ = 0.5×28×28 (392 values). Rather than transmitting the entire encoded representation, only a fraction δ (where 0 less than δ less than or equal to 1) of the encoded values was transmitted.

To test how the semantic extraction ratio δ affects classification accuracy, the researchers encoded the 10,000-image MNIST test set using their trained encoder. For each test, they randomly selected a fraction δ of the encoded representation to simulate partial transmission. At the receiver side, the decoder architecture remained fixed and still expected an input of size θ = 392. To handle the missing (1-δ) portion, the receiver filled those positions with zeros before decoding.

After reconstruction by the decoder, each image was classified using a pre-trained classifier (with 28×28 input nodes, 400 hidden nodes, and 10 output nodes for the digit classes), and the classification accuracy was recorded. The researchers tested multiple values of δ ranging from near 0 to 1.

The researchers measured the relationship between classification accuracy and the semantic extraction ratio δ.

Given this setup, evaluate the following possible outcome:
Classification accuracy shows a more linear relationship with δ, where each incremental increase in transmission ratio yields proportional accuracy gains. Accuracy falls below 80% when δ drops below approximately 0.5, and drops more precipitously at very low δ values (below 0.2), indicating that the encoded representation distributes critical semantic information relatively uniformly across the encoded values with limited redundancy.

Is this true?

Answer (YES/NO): NO